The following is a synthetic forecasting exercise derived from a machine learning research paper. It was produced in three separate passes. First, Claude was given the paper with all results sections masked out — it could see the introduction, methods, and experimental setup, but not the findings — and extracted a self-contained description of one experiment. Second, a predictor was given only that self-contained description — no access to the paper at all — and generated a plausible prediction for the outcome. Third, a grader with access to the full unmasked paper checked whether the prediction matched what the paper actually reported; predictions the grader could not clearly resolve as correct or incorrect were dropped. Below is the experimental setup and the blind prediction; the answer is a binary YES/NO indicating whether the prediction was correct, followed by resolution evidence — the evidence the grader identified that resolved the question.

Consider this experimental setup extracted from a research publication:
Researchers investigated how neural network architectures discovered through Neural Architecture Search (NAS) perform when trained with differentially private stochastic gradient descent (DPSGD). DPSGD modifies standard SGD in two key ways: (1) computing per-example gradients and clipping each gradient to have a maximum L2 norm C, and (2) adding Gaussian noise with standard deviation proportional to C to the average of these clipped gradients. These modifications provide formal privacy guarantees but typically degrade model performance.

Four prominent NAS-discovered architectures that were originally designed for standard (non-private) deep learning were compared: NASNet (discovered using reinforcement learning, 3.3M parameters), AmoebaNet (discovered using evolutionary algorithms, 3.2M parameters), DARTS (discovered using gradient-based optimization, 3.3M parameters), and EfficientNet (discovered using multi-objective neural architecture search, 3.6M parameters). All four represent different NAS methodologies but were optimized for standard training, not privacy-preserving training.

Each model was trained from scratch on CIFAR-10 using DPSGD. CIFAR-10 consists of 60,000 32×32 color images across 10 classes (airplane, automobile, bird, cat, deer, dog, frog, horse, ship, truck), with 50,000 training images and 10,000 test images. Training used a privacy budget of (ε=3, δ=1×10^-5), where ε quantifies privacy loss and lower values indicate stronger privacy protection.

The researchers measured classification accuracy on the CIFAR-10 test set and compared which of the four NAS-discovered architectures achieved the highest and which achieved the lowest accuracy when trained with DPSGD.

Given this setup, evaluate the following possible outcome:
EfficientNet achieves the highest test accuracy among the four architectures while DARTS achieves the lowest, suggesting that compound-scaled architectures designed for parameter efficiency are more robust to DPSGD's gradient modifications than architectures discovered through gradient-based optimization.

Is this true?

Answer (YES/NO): NO